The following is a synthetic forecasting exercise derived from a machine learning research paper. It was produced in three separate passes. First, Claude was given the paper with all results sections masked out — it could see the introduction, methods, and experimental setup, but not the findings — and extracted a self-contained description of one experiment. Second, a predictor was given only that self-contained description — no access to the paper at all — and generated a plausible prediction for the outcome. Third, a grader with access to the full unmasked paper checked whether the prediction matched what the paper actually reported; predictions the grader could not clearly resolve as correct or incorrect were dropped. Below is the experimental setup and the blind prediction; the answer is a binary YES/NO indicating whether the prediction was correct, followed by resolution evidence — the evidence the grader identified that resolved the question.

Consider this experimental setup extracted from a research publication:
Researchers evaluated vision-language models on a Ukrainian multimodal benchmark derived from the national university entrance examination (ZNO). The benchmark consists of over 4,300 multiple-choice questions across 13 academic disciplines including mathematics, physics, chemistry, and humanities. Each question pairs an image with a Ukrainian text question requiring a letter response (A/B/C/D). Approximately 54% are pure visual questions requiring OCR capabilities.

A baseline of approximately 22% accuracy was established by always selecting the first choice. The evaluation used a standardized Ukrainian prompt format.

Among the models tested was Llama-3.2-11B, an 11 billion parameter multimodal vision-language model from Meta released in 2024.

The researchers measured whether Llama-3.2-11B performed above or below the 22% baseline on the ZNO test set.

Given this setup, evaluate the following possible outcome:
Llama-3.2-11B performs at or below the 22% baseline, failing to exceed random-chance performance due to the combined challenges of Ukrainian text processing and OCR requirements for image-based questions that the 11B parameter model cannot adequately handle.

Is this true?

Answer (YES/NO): YES